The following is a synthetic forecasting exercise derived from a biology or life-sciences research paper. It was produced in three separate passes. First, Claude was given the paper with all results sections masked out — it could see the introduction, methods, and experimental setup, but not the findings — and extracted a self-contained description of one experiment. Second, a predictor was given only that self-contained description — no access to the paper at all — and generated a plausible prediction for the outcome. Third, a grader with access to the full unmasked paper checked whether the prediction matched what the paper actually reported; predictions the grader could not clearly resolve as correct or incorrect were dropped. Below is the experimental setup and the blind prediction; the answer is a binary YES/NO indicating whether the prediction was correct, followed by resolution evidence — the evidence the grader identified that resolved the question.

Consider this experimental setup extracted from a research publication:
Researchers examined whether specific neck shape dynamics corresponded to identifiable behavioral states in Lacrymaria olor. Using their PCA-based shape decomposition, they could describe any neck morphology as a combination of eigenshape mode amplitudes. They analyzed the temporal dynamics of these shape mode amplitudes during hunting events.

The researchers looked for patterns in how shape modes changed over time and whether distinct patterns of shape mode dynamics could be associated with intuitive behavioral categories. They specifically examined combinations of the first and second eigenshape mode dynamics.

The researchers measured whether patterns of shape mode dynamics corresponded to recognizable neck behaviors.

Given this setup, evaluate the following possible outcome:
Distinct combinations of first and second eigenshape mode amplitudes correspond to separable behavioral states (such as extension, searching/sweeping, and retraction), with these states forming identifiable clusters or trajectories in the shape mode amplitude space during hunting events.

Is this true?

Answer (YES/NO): YES